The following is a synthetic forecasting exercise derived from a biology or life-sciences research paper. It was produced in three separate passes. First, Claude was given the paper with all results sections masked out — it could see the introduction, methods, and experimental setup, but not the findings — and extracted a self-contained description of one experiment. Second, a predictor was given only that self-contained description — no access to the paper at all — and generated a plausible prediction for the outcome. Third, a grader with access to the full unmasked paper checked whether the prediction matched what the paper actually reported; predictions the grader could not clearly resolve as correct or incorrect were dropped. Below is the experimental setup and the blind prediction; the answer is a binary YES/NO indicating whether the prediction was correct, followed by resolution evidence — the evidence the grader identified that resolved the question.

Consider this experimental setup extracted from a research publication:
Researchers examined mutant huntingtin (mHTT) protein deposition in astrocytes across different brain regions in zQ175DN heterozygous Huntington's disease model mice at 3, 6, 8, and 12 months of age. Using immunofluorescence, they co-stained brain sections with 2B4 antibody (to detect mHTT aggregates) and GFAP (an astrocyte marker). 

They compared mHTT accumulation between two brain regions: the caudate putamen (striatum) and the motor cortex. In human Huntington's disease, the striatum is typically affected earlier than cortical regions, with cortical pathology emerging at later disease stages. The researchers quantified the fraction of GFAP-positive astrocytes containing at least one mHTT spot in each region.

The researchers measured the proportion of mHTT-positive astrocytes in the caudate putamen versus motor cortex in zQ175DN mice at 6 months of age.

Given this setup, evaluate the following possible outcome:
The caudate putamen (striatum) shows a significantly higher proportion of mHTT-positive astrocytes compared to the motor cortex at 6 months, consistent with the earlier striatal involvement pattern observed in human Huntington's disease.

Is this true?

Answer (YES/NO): YES